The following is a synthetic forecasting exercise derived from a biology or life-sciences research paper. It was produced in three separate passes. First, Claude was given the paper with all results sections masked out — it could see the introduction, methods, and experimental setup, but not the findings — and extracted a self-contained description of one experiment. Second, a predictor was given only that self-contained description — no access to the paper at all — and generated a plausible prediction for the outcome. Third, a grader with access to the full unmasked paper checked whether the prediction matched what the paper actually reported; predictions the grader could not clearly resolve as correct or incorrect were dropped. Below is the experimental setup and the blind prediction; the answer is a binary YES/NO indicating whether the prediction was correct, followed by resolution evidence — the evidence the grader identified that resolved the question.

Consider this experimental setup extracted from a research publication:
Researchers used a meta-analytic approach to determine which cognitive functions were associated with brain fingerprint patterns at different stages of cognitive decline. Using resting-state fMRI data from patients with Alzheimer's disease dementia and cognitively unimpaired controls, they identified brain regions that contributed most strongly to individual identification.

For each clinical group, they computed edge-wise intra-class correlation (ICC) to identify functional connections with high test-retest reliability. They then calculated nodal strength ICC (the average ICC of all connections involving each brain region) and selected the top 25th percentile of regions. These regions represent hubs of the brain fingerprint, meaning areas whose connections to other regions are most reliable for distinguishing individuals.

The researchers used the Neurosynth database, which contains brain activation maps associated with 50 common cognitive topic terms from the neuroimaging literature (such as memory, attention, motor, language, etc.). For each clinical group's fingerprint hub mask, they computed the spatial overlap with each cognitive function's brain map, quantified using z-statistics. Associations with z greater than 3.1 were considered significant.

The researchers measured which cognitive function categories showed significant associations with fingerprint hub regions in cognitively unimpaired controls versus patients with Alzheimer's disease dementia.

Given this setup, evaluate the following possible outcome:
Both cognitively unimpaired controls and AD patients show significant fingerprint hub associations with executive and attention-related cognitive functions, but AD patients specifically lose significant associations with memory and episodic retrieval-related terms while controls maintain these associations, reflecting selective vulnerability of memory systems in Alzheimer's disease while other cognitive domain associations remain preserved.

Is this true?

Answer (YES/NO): NO